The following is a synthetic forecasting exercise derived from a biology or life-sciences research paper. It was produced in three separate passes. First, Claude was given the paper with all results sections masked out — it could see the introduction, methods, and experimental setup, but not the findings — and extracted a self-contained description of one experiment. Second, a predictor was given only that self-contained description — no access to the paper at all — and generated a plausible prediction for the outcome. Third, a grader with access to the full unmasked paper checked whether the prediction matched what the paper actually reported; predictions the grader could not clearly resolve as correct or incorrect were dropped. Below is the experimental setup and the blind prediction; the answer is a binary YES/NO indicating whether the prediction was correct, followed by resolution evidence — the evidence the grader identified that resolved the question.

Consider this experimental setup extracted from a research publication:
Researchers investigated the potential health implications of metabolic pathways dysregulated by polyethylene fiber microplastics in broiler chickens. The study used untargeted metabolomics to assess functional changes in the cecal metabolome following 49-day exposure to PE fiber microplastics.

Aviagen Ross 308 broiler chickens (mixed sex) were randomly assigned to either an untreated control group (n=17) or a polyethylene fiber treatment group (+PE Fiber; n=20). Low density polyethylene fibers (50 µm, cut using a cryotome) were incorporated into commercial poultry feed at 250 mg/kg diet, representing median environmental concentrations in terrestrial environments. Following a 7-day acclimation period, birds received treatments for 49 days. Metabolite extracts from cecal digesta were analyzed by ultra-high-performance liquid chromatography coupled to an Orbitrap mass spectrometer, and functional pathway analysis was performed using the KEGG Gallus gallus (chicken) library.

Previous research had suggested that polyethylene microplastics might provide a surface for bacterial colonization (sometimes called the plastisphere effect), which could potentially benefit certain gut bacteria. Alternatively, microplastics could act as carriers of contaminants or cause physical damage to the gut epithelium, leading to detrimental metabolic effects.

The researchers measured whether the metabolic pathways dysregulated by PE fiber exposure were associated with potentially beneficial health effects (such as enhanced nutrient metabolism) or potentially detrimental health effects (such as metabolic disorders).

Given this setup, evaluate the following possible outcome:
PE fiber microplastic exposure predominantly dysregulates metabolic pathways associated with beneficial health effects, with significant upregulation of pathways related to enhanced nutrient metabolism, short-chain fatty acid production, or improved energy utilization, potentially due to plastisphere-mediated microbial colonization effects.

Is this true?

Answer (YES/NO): NO